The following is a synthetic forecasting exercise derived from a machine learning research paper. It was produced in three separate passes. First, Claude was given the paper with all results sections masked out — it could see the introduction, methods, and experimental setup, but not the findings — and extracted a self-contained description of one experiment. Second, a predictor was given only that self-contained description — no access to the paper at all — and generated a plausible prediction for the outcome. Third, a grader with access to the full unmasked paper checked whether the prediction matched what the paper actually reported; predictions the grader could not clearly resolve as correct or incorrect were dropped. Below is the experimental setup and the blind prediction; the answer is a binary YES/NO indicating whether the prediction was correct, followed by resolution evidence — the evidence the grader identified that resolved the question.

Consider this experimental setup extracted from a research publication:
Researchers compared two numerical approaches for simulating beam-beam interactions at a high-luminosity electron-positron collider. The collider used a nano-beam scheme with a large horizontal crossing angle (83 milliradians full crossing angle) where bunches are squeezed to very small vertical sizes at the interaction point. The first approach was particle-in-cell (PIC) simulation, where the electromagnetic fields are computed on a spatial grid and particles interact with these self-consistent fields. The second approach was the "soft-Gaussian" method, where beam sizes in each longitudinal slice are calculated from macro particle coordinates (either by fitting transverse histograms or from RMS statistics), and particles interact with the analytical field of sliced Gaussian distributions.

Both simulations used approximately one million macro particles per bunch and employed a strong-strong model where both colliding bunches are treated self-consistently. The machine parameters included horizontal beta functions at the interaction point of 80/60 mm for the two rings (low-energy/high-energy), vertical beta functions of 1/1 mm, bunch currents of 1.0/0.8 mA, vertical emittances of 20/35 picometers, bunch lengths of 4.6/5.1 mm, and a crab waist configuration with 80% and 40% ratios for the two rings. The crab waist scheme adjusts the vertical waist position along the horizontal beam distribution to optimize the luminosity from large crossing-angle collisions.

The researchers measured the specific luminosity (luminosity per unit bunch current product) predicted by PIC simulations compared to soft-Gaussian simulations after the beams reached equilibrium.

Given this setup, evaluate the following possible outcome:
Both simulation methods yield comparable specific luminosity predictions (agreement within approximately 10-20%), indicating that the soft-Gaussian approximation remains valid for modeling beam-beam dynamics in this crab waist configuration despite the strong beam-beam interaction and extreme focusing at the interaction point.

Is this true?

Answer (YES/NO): NO